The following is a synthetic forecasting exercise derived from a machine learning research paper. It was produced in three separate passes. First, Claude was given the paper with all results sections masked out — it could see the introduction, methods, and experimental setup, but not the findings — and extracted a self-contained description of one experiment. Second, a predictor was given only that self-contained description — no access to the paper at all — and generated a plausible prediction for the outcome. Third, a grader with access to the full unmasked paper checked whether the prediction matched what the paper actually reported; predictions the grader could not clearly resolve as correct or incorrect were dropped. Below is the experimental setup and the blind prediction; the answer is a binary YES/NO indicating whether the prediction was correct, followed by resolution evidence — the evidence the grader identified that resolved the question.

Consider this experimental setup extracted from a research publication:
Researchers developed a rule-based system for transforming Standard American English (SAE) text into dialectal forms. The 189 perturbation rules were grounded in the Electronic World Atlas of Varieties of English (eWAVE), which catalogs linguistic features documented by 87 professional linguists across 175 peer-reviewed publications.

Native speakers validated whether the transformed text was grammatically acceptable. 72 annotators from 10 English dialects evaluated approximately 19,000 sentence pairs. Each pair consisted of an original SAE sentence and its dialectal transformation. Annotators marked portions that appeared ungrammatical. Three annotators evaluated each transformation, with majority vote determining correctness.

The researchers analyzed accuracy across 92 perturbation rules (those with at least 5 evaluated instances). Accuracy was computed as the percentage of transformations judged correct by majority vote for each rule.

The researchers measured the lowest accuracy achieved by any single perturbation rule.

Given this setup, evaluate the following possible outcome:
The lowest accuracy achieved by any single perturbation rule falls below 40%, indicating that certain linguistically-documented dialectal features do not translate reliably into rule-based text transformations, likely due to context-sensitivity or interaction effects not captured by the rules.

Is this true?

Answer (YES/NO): NO